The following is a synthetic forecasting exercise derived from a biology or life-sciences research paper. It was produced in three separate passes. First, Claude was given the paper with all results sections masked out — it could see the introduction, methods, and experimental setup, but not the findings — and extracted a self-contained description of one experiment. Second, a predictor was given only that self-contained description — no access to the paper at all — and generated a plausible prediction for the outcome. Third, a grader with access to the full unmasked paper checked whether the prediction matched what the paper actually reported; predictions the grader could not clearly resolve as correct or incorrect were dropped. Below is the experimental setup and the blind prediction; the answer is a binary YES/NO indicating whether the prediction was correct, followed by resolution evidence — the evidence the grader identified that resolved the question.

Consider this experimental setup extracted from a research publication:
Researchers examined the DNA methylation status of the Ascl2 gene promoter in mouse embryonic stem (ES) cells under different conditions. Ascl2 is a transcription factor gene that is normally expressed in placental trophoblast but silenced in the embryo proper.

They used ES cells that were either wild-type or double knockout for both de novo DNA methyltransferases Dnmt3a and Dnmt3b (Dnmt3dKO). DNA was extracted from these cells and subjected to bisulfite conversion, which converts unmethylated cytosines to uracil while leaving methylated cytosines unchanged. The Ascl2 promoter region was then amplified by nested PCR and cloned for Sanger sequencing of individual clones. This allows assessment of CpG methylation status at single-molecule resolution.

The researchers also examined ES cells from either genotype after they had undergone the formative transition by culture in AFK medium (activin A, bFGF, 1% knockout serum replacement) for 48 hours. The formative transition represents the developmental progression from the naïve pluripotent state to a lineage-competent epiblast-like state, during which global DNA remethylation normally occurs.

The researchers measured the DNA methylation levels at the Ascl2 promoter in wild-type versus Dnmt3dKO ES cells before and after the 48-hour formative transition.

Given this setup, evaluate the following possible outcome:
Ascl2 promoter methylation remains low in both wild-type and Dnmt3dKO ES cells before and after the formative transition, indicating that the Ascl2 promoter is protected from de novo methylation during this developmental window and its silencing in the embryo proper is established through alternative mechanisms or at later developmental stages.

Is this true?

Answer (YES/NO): NO